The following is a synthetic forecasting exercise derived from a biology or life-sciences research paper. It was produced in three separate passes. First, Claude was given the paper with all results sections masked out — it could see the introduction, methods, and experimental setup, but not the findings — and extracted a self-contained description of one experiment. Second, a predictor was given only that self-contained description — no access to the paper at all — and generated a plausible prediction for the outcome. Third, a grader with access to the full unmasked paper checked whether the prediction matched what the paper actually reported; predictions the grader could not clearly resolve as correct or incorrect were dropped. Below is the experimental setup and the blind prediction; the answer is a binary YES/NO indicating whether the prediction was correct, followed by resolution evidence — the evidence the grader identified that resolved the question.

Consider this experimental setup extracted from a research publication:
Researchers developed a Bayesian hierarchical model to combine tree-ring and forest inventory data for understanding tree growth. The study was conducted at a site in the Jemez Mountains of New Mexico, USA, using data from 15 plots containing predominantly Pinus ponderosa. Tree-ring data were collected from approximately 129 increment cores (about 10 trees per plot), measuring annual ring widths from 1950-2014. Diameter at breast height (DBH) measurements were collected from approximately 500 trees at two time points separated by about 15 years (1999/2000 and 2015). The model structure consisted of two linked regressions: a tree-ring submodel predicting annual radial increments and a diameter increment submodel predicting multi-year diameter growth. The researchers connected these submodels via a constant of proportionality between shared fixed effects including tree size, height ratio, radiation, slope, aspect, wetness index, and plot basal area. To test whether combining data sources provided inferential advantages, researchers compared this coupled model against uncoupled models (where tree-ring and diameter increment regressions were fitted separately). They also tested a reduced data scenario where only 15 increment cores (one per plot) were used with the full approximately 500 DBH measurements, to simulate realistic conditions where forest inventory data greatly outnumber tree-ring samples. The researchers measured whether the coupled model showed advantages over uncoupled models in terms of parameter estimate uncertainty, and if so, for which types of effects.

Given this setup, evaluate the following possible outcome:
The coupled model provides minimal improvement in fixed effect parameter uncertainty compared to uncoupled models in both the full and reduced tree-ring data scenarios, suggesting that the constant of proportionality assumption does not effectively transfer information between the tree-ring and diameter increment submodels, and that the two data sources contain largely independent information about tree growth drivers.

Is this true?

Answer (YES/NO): NO